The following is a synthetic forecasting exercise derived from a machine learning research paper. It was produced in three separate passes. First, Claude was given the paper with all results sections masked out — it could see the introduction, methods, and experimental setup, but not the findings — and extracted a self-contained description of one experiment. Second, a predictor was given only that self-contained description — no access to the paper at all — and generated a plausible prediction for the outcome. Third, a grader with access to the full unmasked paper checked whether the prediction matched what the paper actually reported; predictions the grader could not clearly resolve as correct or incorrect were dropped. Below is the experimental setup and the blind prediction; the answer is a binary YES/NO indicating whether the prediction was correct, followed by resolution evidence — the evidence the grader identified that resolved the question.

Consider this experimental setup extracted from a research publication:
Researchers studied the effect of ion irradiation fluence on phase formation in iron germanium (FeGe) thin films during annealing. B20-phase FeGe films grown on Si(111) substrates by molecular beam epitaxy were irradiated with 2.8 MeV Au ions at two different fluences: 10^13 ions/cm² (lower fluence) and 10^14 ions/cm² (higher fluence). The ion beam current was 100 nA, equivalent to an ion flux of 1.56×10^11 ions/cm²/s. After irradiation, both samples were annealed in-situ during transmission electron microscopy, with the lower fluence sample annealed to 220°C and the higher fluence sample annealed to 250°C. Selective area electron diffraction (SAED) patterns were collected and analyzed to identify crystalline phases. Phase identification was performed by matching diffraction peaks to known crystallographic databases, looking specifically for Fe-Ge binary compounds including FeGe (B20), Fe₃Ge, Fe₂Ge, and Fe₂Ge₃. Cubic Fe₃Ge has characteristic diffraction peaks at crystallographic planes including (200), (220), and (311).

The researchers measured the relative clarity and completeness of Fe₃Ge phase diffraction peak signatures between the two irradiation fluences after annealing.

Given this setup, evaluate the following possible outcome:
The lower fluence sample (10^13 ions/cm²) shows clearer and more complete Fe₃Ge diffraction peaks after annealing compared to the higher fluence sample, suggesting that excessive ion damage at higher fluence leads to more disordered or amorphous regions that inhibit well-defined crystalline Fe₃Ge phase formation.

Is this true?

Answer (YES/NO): YES